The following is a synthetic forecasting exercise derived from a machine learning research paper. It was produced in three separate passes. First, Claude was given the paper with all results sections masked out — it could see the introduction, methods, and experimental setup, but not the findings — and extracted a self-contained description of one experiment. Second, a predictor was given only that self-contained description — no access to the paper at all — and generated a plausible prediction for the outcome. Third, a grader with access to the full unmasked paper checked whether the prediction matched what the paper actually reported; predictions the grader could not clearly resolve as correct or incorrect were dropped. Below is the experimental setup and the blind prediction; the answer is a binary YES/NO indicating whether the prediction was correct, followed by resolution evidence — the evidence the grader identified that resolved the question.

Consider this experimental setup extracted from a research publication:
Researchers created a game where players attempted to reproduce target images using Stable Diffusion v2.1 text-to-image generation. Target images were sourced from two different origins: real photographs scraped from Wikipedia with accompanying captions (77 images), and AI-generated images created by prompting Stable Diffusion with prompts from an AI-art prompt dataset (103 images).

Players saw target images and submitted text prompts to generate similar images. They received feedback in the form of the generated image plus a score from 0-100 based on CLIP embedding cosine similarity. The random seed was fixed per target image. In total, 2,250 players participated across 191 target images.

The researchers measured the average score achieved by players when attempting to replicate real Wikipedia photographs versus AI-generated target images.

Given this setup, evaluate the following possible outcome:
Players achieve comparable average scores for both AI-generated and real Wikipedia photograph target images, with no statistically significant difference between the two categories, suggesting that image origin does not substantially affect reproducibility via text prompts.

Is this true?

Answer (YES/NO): NO